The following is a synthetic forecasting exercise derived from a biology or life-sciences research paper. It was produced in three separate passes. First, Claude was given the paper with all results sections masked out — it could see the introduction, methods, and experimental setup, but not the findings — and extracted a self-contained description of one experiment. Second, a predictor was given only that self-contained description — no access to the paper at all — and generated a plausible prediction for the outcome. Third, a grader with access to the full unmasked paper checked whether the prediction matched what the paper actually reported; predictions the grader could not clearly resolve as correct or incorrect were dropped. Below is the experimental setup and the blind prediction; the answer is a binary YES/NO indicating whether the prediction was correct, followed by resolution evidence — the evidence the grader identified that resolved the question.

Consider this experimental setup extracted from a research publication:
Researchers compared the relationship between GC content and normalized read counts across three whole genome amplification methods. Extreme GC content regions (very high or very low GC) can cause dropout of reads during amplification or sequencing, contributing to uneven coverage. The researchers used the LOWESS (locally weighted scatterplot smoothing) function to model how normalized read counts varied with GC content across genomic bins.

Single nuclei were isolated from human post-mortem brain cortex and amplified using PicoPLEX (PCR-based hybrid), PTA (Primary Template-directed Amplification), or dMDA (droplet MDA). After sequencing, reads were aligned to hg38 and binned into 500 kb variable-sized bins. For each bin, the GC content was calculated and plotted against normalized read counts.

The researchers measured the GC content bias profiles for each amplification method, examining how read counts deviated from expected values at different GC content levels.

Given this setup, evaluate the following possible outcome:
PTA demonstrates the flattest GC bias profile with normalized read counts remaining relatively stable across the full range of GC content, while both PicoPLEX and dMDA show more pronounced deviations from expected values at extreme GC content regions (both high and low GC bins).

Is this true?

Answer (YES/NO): NO